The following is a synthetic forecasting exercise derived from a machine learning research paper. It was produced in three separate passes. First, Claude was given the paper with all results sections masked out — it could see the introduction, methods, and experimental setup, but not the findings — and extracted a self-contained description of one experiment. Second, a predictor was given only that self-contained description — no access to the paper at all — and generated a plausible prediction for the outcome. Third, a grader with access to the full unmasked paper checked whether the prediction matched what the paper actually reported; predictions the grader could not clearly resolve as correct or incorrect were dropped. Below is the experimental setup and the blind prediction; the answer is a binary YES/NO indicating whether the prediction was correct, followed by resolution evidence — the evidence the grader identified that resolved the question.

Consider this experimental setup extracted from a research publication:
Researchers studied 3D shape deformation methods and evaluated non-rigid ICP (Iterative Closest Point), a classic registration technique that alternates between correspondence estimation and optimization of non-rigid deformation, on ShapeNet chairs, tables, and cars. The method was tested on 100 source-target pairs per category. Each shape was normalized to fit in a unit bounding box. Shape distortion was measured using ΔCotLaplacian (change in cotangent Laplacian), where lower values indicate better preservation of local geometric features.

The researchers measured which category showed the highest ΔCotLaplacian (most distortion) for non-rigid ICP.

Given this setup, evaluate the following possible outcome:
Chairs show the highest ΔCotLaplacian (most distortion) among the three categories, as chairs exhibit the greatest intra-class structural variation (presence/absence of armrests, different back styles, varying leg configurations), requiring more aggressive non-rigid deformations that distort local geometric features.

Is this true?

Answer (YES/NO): NO